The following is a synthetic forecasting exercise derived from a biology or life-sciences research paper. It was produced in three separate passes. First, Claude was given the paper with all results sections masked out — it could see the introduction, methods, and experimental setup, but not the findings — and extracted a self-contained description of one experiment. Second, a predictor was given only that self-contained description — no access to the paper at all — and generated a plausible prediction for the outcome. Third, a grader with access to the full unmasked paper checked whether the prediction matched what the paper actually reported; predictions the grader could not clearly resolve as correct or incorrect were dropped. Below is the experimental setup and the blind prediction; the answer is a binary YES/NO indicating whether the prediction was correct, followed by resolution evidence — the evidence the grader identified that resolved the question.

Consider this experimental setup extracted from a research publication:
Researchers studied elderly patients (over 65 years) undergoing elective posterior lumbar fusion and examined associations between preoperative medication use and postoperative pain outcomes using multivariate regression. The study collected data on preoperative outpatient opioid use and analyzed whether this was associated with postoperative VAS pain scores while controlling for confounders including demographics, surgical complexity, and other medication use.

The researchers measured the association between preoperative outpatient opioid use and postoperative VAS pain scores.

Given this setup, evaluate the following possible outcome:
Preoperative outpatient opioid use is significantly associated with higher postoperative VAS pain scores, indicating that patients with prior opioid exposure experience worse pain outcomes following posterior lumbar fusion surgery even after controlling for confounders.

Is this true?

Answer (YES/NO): YES